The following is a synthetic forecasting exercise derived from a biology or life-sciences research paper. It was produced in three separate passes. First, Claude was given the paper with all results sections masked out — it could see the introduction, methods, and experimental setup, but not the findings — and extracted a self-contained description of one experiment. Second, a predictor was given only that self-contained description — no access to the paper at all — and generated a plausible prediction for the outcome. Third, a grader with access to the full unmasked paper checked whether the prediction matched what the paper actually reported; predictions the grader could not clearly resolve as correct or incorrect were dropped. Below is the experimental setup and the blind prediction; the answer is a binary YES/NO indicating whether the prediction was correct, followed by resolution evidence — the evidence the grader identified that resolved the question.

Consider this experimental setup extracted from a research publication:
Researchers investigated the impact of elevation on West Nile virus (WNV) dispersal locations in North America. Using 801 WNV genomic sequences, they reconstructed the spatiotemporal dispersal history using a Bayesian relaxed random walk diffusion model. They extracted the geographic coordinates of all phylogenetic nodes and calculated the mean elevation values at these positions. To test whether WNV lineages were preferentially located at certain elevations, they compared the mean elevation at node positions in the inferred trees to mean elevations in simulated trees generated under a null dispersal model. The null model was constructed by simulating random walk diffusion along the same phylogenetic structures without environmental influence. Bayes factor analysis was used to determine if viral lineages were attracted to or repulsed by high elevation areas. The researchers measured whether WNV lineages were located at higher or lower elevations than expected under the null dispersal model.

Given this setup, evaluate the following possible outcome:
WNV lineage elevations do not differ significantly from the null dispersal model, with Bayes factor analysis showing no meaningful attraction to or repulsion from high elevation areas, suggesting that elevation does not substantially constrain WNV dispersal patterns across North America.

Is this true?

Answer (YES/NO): NO